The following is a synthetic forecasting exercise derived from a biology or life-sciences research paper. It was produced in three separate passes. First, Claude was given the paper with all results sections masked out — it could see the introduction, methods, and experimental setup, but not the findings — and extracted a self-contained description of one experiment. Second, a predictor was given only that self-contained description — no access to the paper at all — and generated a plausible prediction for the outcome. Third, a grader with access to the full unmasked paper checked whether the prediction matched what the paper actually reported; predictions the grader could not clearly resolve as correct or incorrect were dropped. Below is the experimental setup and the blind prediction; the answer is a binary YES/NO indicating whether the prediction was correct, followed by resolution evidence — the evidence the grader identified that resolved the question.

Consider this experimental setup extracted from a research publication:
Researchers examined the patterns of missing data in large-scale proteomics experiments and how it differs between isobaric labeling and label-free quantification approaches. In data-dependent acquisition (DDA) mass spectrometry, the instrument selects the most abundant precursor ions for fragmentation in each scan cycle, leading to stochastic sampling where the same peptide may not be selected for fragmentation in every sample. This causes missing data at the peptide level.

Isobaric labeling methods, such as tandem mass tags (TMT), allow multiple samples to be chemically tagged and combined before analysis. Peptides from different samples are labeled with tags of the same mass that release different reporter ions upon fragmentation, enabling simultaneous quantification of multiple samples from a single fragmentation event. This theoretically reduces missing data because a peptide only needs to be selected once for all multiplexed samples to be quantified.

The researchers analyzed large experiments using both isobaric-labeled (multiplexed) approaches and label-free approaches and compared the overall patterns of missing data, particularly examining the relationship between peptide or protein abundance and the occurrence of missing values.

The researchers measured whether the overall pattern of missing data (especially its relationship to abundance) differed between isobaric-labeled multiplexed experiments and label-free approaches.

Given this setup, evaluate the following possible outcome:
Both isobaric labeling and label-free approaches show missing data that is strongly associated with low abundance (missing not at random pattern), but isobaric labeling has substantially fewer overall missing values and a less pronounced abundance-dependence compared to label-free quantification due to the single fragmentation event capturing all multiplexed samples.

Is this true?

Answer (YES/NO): NO